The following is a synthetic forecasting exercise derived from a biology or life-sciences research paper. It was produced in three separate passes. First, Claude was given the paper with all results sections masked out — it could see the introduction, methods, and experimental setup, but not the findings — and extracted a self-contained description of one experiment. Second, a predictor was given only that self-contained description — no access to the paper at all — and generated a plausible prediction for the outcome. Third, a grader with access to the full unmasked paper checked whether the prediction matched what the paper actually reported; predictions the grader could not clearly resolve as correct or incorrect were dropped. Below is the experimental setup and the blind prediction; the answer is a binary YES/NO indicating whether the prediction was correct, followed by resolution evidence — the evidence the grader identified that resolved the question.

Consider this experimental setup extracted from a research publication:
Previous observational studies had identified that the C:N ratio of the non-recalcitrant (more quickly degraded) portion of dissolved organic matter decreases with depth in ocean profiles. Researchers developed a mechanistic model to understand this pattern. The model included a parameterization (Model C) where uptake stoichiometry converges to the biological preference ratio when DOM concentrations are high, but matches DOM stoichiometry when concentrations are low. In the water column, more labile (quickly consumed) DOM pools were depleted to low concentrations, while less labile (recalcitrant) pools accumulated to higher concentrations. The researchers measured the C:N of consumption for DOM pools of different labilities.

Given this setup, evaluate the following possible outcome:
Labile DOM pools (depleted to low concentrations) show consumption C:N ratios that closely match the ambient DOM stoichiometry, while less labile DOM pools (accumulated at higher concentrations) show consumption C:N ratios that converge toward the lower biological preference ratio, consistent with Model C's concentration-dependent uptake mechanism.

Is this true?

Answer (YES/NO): YES